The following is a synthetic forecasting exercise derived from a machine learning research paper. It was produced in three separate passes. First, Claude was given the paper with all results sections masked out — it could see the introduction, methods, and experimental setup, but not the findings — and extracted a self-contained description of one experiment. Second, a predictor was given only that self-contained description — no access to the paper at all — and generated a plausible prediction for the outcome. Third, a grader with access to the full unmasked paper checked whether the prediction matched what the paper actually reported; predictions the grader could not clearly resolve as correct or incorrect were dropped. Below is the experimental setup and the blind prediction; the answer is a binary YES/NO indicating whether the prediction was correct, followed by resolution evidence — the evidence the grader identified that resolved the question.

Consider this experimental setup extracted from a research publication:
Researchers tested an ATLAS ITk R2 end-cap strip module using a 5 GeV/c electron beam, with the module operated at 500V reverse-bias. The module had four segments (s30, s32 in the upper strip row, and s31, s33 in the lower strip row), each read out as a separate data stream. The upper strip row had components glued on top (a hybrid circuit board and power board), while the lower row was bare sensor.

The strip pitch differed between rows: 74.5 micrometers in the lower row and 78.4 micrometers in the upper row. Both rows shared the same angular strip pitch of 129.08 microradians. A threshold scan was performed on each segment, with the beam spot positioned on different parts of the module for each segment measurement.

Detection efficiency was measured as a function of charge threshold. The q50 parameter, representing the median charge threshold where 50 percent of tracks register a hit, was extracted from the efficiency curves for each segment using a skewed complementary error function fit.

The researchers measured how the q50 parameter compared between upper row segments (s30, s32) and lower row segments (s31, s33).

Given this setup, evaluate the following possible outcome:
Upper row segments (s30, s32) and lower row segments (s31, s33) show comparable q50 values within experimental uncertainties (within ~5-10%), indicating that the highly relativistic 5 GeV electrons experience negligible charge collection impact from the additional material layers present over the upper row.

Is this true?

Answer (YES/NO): YES